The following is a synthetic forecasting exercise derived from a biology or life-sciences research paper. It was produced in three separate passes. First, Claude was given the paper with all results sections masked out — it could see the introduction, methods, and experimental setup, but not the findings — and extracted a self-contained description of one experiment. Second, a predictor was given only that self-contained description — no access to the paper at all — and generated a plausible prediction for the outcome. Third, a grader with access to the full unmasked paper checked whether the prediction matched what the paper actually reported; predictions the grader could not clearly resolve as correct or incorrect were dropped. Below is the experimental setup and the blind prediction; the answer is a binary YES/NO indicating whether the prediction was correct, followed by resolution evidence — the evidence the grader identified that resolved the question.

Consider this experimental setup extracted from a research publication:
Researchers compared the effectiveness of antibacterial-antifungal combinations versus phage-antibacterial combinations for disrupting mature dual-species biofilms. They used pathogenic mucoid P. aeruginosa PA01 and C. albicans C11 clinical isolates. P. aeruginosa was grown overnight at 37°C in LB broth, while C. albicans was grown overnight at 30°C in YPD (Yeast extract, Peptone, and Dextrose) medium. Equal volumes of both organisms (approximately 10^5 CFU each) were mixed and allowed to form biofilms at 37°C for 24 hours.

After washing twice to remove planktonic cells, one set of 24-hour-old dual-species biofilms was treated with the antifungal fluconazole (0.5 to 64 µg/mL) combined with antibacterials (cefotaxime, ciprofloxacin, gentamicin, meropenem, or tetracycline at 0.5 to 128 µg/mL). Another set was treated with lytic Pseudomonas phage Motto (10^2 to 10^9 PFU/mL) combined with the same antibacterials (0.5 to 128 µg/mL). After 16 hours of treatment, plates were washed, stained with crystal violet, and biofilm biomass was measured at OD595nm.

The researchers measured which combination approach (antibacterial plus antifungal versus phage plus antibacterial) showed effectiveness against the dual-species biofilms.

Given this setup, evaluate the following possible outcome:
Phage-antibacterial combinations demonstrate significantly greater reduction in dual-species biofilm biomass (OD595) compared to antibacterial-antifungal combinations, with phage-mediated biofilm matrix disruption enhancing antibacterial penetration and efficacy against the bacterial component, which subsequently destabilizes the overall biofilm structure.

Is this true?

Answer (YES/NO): NO